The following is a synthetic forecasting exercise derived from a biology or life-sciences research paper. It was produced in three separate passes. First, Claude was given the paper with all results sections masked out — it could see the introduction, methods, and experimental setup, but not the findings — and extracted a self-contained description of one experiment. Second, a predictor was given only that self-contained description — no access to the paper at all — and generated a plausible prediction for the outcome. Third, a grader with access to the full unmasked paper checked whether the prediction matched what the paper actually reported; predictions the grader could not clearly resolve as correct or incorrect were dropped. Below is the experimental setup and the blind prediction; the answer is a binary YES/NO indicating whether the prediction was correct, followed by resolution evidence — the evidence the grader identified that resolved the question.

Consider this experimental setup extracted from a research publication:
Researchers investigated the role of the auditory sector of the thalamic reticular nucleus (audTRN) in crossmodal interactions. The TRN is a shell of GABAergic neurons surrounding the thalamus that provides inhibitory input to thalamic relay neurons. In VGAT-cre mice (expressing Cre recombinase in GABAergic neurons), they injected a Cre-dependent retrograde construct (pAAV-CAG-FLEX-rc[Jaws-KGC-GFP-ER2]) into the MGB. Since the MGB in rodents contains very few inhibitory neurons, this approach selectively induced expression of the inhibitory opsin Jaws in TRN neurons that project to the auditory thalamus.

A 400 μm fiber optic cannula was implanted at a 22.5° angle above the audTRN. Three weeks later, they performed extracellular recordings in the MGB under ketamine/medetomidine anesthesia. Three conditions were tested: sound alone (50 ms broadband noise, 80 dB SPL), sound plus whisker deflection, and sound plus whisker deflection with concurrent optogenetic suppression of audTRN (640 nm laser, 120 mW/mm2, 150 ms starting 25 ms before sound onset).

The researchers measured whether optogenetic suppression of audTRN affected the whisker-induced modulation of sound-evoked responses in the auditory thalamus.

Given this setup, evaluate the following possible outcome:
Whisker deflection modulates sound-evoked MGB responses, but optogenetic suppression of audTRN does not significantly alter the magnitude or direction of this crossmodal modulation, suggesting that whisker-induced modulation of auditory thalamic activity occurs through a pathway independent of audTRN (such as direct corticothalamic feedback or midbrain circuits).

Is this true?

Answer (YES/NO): YES